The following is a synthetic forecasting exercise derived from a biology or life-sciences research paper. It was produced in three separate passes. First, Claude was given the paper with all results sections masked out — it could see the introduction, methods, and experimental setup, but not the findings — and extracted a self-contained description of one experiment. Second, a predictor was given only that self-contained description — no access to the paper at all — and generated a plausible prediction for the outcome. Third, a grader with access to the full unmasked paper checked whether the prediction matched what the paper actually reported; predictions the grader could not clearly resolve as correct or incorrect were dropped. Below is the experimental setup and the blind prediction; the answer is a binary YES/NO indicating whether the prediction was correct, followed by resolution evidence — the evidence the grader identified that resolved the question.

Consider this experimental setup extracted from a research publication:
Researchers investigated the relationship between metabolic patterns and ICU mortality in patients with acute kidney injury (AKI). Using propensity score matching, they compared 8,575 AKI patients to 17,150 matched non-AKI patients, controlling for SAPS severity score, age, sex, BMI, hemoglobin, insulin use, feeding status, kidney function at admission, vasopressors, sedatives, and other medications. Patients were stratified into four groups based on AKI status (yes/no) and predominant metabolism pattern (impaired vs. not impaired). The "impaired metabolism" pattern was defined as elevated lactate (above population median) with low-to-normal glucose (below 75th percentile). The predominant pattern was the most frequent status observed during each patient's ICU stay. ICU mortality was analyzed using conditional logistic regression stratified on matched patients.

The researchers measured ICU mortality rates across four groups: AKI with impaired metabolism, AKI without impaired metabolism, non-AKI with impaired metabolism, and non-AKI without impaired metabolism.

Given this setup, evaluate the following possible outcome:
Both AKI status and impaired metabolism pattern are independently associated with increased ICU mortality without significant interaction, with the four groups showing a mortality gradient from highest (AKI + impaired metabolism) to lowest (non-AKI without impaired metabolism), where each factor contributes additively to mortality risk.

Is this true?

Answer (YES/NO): NO